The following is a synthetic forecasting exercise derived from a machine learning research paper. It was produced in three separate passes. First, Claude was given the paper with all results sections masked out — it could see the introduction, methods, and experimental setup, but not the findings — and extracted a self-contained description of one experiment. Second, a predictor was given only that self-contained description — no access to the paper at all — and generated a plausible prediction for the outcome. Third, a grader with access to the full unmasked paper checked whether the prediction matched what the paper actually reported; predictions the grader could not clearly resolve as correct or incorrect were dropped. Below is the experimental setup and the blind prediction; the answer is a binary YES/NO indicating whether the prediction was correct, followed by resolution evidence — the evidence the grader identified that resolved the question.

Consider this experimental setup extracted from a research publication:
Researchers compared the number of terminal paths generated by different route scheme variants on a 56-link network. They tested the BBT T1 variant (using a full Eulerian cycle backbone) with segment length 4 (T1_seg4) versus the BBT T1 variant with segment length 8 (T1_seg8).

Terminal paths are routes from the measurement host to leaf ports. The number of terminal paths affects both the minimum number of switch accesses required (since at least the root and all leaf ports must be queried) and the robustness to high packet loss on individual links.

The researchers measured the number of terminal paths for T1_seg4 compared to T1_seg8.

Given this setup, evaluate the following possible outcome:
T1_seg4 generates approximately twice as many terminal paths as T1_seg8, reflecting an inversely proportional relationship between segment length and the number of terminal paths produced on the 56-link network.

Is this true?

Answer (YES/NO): NO